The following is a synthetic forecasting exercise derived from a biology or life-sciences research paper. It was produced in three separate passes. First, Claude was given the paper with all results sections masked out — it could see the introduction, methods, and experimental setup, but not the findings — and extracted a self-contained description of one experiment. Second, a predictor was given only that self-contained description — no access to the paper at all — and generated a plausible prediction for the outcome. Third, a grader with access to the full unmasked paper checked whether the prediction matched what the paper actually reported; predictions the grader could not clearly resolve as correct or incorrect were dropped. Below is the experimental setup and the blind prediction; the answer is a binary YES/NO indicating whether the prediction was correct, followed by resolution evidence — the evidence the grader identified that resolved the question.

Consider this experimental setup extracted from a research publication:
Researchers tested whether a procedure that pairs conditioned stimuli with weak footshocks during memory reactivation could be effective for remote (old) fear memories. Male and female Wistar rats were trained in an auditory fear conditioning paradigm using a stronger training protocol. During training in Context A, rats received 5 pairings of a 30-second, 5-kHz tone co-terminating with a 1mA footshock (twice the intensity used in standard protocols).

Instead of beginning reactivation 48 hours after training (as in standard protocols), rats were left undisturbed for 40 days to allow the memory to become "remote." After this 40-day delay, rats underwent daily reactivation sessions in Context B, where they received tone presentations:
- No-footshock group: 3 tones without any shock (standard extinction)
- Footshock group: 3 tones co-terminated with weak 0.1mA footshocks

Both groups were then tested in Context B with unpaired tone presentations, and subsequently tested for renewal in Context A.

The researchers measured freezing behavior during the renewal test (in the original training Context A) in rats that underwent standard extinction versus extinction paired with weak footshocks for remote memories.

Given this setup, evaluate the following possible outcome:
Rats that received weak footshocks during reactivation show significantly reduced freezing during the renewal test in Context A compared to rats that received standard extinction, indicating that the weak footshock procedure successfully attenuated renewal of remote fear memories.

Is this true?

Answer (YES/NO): YES